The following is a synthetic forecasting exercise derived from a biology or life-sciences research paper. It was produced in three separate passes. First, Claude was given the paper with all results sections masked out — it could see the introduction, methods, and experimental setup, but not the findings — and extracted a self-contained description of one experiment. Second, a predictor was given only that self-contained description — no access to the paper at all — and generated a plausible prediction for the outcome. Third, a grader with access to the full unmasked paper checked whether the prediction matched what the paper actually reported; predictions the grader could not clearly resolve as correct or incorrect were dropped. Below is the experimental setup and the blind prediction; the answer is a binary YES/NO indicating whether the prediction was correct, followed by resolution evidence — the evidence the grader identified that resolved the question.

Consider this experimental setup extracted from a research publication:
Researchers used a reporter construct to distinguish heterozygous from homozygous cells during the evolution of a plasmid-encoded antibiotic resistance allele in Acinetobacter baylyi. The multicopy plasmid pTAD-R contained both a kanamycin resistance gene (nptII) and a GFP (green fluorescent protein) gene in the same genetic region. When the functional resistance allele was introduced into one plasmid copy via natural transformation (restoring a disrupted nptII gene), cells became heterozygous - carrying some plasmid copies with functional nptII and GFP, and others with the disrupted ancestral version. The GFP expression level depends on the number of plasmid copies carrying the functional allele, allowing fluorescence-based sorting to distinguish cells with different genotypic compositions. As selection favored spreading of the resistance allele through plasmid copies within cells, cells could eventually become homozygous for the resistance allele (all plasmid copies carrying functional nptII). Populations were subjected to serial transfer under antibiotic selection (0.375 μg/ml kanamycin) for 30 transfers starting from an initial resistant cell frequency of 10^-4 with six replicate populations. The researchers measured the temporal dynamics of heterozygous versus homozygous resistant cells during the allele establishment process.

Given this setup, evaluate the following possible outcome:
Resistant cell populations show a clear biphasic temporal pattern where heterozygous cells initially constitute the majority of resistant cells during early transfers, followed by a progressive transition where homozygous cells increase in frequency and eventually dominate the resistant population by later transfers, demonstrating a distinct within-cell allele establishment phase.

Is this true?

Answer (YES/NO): YES